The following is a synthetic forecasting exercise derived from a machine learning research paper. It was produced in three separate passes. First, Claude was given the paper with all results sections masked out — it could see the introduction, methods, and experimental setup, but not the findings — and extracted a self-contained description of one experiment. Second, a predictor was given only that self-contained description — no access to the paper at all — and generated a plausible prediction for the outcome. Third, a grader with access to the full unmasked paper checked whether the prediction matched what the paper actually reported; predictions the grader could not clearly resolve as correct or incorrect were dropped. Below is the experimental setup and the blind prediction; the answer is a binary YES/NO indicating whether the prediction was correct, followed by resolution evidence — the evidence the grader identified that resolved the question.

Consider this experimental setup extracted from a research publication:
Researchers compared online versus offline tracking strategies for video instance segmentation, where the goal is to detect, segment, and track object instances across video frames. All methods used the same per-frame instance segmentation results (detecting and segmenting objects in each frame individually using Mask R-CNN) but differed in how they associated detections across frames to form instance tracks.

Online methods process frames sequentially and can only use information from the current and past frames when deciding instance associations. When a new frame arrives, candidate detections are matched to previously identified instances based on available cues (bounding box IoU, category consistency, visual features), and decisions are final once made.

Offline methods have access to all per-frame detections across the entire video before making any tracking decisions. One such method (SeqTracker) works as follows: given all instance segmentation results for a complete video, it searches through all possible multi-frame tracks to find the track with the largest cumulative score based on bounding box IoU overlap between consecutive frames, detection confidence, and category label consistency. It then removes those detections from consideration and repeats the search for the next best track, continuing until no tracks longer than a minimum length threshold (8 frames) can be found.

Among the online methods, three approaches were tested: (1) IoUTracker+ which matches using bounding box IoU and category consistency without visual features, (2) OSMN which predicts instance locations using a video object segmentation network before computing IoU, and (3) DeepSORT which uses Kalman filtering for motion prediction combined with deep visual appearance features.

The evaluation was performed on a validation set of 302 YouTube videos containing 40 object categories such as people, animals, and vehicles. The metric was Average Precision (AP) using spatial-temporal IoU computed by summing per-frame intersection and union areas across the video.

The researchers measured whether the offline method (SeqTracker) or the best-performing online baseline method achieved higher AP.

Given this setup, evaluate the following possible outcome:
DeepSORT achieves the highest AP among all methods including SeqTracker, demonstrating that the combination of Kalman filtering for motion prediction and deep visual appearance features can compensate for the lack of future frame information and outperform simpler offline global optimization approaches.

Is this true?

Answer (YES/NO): NO